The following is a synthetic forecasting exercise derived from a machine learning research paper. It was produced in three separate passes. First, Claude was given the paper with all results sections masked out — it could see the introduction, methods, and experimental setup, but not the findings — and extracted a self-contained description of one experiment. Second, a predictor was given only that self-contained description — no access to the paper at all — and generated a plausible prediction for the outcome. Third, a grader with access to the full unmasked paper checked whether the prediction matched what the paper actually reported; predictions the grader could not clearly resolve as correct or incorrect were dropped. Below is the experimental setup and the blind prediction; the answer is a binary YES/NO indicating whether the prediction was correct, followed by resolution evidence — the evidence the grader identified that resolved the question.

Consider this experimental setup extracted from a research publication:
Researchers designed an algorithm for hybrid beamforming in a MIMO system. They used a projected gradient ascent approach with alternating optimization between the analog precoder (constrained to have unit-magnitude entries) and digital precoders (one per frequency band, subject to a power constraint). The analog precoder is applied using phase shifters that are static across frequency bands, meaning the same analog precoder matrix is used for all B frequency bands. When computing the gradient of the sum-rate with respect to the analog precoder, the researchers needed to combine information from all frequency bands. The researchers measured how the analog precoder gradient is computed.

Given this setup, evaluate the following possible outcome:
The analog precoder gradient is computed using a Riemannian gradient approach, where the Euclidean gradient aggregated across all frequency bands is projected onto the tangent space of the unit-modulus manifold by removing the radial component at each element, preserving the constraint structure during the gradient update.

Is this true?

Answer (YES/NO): NO